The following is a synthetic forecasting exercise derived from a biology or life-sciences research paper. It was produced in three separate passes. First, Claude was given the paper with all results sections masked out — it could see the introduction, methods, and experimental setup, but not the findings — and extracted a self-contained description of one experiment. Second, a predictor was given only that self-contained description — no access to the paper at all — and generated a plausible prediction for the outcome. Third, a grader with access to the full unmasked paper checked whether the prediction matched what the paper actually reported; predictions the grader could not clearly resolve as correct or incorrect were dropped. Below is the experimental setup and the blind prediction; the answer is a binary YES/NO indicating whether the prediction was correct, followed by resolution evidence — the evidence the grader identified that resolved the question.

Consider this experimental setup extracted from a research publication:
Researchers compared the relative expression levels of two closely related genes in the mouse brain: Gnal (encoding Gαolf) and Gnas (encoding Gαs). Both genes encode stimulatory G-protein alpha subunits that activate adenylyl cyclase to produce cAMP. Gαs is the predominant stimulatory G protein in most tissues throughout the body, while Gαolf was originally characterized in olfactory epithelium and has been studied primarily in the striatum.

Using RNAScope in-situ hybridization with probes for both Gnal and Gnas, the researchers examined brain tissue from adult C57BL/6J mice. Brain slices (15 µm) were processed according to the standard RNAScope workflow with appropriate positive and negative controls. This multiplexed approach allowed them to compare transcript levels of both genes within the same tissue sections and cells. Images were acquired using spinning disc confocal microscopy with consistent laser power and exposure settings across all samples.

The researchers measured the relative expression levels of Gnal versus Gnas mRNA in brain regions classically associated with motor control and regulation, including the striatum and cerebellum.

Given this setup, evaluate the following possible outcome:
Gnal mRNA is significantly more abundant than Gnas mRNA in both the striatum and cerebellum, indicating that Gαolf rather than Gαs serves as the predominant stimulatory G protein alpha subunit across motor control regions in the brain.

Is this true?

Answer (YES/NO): YES